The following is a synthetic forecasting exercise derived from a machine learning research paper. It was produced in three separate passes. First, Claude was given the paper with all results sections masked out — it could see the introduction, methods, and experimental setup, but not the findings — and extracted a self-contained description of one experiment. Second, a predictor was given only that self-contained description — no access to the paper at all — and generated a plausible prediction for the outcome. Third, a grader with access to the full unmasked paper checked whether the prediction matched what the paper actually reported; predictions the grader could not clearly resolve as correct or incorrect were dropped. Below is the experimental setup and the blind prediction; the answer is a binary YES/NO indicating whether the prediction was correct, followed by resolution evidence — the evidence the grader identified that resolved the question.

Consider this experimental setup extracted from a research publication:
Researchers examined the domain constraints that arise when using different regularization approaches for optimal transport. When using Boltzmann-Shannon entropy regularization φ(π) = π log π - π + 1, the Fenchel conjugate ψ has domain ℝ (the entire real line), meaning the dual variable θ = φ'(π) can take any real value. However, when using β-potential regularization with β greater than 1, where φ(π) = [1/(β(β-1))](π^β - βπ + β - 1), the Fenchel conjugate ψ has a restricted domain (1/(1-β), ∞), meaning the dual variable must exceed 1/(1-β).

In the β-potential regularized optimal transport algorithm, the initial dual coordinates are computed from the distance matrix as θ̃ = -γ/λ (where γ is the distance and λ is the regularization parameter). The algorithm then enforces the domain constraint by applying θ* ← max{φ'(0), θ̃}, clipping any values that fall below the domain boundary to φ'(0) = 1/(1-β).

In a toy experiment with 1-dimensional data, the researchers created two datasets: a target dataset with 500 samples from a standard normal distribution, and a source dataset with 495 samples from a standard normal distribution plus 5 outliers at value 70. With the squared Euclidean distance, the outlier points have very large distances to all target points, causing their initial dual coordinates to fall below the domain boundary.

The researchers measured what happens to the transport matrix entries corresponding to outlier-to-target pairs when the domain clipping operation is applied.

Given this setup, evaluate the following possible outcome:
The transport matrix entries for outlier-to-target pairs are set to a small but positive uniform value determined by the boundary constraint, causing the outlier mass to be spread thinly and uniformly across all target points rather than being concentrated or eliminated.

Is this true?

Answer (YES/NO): NO